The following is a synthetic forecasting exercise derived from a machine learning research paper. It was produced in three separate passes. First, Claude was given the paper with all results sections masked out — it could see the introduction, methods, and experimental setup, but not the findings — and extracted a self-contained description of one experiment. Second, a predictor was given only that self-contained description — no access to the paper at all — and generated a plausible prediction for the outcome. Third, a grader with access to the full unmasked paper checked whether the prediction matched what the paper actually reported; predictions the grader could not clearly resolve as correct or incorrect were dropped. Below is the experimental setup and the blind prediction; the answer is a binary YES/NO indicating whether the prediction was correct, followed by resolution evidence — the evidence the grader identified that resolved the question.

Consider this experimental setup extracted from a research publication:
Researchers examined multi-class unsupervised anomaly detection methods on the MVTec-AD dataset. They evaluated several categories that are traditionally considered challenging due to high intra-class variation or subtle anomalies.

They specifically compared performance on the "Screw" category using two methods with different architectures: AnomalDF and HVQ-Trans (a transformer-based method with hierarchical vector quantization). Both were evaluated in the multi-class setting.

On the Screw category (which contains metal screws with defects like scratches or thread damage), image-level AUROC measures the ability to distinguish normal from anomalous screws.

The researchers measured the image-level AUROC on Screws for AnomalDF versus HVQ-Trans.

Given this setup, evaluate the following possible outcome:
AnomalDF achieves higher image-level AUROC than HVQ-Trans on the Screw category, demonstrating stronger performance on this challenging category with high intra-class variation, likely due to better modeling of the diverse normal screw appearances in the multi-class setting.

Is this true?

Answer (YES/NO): NO